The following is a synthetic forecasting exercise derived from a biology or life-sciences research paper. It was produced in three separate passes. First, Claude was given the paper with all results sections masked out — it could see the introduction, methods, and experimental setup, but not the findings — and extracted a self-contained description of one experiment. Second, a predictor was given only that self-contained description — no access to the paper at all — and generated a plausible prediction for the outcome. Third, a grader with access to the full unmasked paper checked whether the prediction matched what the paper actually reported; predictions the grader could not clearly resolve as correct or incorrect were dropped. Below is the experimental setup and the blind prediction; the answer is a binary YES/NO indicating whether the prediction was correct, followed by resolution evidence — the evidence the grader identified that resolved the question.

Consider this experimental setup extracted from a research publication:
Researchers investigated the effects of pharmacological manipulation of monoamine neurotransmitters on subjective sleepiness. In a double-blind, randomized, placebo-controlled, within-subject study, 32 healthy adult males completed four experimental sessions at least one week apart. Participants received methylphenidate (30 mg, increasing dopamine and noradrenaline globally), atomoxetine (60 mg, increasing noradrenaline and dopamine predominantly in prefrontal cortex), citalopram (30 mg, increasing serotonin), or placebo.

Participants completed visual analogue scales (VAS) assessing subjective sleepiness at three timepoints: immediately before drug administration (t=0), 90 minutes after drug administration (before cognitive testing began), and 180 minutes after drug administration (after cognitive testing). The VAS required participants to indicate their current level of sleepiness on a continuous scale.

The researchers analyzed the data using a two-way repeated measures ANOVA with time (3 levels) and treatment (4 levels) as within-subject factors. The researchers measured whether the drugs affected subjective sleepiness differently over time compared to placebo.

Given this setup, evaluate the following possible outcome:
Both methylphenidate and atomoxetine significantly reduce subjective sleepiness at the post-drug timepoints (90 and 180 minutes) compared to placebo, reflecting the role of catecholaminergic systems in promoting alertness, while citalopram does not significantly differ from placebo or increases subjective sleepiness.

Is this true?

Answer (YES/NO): NO